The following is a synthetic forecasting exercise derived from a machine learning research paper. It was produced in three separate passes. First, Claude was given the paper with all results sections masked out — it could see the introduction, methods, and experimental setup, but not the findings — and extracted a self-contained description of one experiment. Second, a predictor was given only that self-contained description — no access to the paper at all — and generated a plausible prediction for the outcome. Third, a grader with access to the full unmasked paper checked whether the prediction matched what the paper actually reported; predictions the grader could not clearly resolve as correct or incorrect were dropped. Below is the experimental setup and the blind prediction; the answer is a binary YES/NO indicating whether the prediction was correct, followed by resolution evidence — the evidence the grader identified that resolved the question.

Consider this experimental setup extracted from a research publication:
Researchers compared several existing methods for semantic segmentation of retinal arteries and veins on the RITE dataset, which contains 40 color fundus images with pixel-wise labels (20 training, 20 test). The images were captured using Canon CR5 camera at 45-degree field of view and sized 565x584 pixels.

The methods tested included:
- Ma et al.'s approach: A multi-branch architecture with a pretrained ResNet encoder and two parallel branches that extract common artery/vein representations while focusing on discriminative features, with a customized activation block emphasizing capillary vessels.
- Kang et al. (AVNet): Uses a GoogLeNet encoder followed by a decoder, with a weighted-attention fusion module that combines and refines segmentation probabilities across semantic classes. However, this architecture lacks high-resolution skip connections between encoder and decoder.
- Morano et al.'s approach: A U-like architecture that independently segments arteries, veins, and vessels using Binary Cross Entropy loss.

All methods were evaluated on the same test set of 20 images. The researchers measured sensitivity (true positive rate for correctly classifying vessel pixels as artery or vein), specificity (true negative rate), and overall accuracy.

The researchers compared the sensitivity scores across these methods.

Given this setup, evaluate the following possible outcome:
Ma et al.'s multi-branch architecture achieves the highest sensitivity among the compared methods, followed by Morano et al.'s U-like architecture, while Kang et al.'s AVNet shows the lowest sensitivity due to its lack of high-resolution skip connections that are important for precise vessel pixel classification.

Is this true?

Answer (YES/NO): NO